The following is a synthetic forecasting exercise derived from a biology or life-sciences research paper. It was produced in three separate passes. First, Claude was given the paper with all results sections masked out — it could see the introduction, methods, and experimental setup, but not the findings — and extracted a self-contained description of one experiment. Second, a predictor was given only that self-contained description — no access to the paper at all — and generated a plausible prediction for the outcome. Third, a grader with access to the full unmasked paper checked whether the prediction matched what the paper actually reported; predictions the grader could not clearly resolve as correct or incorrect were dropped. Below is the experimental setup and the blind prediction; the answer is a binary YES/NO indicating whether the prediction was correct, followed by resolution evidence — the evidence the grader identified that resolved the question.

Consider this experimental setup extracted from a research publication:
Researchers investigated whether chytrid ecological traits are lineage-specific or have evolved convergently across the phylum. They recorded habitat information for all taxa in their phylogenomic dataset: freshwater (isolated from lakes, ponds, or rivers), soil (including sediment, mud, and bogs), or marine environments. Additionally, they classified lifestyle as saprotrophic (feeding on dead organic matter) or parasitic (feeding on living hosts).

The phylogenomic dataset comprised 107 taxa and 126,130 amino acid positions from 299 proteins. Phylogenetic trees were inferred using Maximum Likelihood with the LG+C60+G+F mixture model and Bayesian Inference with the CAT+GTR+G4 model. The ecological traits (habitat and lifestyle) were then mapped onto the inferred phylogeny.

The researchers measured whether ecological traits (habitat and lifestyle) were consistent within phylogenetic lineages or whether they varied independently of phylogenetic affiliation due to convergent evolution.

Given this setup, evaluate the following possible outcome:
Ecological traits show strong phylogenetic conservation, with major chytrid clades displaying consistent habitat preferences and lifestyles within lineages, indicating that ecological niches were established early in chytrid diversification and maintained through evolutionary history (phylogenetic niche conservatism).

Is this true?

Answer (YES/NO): NO